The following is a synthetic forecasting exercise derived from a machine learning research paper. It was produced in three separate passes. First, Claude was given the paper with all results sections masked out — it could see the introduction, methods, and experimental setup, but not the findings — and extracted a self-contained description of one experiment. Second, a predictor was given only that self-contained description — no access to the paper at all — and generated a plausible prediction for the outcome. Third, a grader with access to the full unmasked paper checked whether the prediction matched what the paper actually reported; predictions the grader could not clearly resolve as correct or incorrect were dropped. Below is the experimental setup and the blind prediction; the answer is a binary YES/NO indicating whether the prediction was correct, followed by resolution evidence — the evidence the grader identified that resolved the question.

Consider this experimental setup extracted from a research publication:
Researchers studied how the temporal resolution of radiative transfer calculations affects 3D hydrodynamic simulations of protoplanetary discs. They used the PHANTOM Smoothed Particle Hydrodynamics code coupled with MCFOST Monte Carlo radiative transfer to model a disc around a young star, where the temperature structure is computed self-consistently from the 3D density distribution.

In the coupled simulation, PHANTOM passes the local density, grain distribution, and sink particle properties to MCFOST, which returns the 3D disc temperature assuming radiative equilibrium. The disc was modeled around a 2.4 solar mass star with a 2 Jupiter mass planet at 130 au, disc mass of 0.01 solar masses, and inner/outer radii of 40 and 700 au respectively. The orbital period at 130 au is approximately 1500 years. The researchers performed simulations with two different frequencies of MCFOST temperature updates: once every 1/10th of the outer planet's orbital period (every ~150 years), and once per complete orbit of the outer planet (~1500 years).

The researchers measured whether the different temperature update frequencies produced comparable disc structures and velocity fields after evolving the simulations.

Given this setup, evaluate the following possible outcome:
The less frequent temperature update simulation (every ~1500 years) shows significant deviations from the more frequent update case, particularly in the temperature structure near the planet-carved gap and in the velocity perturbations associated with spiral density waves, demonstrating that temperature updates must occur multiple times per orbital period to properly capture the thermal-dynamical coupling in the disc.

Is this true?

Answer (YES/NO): NO